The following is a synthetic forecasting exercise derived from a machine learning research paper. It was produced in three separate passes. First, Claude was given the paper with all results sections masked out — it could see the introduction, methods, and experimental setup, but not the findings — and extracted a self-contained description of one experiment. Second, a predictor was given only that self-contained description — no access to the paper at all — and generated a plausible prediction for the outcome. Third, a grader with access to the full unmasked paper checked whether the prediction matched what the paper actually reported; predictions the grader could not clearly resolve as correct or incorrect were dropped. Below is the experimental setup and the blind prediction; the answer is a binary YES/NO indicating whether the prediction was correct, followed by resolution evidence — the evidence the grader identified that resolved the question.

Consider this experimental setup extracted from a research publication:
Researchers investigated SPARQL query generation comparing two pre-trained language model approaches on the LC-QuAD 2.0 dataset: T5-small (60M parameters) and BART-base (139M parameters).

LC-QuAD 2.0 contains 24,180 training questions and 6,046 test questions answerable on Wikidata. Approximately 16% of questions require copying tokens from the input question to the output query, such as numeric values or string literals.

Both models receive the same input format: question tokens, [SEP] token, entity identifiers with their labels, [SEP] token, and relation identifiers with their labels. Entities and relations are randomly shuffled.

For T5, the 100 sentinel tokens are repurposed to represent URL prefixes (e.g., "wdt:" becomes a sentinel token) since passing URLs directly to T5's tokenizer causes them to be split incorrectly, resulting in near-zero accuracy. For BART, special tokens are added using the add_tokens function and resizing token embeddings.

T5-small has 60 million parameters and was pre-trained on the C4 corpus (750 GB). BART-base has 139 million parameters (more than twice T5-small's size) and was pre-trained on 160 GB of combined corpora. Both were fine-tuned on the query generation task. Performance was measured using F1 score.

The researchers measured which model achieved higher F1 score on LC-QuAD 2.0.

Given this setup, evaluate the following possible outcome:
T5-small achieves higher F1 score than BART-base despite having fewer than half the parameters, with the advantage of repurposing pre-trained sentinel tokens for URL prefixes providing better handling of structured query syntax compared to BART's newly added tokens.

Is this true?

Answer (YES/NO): YES